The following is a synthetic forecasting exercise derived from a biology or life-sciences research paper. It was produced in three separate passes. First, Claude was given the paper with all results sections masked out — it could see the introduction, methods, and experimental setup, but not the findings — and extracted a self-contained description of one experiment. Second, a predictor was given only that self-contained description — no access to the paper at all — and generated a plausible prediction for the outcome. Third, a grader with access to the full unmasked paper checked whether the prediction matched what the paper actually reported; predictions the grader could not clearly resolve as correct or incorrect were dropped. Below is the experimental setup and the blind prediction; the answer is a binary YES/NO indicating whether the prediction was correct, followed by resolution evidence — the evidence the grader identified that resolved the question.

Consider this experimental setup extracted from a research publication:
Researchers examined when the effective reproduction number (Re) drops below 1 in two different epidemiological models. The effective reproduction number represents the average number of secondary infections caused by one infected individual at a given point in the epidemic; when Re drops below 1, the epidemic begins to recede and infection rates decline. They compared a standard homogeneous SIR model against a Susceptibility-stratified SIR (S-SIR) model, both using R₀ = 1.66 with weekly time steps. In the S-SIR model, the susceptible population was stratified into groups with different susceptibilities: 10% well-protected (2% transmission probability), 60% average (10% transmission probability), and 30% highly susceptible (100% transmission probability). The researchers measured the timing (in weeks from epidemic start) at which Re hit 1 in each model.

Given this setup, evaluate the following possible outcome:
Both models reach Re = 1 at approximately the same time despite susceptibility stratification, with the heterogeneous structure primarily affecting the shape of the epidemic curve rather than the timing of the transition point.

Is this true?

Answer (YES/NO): NO